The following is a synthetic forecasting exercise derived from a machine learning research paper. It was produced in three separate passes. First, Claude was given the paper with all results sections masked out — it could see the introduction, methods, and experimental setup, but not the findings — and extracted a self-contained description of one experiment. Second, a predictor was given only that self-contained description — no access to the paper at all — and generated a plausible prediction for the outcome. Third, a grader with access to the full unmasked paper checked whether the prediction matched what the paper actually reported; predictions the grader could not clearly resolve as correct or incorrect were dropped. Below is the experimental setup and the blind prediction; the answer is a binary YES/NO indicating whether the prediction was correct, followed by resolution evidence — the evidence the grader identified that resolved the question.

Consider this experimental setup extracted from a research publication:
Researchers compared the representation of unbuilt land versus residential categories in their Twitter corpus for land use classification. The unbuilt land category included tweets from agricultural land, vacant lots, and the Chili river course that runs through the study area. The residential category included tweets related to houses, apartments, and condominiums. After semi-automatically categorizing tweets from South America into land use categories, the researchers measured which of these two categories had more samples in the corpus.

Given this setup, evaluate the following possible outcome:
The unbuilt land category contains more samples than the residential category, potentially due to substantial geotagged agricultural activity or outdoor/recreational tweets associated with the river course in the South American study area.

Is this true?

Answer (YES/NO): YES